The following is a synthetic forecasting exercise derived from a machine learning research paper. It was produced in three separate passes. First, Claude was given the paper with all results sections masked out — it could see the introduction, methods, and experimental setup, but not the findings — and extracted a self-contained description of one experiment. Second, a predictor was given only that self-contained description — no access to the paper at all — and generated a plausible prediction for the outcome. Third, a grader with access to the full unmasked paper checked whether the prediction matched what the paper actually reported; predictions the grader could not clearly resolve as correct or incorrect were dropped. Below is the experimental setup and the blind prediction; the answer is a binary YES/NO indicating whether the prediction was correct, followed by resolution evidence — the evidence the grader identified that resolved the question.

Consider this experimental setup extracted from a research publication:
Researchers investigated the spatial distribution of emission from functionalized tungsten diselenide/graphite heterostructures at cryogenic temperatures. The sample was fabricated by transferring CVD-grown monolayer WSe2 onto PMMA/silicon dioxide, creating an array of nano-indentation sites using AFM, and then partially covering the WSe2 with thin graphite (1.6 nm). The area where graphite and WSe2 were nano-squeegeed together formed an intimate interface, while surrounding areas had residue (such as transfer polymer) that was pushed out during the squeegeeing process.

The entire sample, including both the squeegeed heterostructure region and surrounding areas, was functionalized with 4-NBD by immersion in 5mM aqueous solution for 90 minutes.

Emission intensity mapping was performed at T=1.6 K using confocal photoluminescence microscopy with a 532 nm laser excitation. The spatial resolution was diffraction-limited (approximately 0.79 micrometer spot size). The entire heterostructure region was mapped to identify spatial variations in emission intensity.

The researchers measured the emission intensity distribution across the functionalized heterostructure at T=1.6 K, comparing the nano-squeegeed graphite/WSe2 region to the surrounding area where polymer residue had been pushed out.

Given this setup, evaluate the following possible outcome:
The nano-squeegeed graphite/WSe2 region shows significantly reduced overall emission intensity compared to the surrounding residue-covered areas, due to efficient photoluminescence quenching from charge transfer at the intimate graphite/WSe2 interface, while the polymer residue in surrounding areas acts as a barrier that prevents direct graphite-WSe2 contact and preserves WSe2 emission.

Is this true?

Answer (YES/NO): NO